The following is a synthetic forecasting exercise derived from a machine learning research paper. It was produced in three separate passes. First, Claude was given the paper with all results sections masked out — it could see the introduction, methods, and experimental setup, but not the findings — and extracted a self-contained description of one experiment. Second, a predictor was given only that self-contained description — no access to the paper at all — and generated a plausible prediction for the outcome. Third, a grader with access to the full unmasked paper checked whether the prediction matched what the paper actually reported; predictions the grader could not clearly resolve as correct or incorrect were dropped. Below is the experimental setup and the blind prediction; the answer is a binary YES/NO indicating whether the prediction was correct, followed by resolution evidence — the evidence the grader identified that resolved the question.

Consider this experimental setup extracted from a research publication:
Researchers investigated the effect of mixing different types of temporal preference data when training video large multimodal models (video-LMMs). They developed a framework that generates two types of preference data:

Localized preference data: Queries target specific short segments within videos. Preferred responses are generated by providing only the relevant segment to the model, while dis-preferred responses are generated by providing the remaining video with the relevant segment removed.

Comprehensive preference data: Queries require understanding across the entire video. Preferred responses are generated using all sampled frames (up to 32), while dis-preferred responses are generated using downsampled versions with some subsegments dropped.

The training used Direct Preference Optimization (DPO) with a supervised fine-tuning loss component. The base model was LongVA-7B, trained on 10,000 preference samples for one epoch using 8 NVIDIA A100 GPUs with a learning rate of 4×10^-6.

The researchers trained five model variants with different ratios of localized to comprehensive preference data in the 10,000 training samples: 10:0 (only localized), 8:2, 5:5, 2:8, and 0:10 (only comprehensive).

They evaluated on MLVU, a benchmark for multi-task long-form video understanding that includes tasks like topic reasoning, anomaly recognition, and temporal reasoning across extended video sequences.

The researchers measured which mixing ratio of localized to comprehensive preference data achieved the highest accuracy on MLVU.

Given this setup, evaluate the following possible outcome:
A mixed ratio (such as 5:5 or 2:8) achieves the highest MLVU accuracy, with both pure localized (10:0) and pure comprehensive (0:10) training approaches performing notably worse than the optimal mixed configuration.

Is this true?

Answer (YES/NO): YES